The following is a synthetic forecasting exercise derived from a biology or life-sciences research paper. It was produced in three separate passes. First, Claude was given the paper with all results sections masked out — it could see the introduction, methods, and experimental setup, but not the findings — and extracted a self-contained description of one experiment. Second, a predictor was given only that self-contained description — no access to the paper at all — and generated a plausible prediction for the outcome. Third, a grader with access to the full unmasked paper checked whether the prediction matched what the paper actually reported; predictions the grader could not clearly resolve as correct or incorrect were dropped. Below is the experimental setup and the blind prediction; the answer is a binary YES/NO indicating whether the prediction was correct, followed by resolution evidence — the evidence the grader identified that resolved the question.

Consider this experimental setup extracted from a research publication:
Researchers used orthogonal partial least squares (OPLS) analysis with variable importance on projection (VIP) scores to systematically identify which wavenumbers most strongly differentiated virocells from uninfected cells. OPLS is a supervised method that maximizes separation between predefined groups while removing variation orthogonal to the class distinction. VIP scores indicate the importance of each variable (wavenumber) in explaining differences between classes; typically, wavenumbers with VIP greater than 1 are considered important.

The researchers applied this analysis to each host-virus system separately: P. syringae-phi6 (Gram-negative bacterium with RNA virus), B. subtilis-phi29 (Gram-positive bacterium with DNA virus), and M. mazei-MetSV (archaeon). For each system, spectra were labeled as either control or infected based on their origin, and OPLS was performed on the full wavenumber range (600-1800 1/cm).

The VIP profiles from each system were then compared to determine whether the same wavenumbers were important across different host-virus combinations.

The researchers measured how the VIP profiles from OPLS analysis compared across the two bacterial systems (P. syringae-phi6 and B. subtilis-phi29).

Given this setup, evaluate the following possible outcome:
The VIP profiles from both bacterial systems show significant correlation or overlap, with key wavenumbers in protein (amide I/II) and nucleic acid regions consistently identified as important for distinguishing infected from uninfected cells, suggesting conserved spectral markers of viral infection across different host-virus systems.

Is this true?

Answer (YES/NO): YES